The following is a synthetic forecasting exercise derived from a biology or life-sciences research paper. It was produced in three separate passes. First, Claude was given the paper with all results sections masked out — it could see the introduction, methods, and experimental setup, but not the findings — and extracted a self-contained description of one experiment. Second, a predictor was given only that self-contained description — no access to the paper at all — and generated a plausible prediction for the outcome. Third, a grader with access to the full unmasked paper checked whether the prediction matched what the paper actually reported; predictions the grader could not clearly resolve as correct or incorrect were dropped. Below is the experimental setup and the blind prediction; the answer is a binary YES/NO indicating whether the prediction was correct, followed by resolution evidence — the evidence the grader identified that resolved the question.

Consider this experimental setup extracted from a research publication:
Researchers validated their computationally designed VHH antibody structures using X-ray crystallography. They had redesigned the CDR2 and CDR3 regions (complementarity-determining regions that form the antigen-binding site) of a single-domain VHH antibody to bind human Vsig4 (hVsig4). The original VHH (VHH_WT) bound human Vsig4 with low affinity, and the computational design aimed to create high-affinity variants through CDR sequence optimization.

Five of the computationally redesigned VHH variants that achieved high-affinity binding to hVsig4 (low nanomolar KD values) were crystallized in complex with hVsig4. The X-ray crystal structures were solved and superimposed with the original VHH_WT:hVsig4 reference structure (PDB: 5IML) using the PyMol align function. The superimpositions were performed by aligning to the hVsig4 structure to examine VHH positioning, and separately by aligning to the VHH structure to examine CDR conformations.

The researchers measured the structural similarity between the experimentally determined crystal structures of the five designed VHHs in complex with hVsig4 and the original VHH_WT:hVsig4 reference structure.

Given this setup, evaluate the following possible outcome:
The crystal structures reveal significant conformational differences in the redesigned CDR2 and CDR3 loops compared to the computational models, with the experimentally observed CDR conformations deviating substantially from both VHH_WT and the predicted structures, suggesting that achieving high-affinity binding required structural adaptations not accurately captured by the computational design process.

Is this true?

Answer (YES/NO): NO